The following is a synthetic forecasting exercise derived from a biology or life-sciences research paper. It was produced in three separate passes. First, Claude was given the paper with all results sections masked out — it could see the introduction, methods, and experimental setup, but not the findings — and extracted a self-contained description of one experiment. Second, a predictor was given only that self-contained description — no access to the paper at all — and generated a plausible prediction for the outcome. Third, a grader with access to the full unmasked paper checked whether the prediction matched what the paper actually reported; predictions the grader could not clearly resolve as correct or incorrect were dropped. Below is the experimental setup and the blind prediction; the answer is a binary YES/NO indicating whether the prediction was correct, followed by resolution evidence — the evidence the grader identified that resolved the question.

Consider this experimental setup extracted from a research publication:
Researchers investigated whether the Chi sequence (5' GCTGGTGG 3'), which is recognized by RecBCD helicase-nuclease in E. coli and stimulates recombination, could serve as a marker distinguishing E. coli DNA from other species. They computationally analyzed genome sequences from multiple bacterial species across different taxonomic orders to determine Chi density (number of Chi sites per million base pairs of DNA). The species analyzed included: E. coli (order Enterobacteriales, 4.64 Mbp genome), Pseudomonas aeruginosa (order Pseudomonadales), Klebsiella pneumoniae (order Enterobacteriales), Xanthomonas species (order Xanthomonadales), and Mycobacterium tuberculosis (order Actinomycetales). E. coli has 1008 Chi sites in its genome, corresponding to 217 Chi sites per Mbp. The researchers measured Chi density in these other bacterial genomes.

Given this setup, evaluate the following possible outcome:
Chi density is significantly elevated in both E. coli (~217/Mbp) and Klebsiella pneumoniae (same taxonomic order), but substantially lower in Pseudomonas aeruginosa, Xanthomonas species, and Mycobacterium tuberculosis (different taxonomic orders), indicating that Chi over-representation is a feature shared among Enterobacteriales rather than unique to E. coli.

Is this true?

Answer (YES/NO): NO